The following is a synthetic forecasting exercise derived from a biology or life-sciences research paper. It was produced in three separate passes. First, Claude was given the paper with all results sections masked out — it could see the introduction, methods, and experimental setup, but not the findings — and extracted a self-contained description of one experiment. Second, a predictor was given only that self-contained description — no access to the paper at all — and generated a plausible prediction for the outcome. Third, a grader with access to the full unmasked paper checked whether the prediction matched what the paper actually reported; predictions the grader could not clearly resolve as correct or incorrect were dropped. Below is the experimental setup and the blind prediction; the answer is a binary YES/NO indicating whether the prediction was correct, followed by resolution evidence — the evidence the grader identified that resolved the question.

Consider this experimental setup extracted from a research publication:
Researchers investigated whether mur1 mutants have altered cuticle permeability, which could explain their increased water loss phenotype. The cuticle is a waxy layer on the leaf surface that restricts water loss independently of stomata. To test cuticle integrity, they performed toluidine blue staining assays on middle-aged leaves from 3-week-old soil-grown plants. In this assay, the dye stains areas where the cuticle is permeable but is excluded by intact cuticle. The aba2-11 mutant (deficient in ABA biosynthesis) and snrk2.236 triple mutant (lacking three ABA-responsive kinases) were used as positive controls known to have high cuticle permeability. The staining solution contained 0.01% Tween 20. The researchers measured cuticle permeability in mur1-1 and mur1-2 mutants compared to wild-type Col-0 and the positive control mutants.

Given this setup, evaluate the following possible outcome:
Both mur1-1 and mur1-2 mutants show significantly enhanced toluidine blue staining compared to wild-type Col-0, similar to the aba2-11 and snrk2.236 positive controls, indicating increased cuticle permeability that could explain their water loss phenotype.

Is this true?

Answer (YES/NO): NO